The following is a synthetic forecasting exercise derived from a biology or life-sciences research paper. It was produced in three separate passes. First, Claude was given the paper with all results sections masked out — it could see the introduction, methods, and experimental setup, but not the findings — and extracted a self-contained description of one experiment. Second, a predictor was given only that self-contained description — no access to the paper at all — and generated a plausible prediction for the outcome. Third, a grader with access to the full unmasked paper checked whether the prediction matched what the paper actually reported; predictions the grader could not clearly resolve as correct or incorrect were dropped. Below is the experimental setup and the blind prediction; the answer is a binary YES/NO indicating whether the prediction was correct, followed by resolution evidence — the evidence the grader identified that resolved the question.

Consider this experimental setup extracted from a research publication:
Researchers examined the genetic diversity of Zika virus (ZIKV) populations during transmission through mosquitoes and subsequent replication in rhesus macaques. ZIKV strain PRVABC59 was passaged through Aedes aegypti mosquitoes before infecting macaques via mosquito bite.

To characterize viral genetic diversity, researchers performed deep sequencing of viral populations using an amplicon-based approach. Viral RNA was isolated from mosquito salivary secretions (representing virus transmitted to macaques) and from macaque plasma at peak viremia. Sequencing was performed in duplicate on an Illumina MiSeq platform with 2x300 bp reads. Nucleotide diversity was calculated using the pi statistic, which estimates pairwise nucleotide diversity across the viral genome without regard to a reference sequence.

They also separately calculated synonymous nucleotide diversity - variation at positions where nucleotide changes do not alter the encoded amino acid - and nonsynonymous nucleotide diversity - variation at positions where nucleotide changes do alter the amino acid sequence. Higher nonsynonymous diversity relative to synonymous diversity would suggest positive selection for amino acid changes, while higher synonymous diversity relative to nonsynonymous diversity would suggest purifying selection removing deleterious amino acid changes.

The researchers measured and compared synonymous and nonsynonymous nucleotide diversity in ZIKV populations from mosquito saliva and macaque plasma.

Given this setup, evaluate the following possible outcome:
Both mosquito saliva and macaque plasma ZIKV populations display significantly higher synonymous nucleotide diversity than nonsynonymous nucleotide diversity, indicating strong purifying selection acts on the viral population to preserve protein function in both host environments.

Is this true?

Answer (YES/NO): NO